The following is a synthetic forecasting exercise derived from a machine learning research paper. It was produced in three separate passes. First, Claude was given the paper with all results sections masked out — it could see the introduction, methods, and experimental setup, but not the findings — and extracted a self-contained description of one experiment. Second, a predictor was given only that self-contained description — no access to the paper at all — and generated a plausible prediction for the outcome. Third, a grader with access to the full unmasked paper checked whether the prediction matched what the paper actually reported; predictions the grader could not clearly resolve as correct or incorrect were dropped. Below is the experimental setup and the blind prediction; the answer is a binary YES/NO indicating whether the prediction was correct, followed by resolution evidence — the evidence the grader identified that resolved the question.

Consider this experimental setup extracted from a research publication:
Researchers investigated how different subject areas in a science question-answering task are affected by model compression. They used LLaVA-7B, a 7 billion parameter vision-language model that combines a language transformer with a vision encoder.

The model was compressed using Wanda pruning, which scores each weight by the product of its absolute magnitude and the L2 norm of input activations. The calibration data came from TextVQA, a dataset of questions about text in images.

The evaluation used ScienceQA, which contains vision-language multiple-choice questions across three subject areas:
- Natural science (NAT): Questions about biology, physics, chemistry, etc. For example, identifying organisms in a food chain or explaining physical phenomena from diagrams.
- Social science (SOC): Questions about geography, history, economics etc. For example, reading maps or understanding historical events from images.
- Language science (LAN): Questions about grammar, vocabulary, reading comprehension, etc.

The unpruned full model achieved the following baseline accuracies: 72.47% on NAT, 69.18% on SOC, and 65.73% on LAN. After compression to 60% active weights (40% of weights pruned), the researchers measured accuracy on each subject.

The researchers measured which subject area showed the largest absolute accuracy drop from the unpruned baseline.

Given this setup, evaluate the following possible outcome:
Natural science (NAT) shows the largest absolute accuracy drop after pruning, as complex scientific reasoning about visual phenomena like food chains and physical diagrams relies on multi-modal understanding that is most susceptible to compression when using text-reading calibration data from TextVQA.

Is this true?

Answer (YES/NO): NO